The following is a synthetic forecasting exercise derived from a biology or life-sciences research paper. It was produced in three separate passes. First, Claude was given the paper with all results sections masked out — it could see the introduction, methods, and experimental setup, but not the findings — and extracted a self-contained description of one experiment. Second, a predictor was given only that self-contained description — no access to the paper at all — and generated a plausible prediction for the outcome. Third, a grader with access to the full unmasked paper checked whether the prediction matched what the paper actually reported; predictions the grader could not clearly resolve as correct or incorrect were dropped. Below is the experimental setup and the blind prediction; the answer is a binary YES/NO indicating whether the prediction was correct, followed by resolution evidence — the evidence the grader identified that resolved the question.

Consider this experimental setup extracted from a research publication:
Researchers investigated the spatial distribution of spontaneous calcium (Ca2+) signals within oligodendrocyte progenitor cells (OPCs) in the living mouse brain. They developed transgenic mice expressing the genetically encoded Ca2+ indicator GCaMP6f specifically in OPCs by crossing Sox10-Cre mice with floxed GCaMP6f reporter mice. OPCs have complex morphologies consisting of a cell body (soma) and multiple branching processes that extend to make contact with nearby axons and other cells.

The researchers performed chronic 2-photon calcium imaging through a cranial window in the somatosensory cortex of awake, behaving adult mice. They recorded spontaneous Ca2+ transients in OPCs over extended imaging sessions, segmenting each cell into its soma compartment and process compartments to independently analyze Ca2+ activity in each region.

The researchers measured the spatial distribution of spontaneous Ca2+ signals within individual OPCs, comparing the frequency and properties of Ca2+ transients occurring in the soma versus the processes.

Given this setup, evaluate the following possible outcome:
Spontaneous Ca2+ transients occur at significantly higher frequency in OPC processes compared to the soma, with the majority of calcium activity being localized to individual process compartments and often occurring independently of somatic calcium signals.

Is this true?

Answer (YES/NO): YES